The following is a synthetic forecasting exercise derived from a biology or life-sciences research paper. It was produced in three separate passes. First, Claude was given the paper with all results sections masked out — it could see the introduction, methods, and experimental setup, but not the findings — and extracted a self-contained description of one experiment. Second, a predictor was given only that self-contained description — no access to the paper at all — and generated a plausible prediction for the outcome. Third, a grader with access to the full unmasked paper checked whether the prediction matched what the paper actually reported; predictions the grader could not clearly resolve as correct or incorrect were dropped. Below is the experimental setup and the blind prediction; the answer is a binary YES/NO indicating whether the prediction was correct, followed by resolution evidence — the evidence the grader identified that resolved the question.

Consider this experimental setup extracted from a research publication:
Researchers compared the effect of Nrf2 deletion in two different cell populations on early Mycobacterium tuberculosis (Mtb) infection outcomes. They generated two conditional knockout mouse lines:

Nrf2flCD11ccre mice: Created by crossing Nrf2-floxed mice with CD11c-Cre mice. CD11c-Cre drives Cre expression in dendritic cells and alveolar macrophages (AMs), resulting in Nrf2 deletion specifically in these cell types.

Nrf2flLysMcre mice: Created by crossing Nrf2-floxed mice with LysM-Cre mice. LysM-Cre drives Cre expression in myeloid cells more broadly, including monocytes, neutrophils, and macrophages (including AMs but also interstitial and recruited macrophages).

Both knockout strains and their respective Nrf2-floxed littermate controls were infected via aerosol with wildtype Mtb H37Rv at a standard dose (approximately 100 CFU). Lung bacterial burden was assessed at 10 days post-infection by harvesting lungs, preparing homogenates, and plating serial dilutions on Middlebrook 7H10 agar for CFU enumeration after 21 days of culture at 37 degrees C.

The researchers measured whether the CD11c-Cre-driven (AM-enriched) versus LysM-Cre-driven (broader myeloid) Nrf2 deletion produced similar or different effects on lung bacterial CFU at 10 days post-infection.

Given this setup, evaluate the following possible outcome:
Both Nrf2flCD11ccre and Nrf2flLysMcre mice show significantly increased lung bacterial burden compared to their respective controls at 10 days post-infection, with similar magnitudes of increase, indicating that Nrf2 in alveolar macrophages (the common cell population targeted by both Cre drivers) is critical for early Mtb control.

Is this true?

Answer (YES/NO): NO